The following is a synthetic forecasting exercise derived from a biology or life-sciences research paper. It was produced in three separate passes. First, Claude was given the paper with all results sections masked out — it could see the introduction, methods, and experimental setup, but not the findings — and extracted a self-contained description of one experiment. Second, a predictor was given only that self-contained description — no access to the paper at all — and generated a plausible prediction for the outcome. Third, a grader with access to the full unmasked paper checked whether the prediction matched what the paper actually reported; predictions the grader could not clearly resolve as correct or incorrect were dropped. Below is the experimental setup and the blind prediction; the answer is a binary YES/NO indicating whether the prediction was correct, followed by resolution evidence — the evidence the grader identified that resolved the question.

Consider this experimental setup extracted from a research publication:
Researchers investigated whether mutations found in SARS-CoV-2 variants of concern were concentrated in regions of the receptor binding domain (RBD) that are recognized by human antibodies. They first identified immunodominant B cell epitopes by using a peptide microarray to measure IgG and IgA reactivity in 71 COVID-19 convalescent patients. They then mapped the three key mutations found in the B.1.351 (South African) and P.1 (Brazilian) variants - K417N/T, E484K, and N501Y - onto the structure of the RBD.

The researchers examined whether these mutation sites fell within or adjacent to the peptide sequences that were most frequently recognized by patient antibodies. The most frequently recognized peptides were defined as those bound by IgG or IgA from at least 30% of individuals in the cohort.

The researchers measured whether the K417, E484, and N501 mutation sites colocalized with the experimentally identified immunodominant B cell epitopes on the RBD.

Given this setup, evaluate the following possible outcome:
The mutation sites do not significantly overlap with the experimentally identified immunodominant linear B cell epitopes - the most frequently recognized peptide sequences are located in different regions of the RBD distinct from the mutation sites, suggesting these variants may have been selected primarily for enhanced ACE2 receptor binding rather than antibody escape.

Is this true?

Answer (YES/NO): NO